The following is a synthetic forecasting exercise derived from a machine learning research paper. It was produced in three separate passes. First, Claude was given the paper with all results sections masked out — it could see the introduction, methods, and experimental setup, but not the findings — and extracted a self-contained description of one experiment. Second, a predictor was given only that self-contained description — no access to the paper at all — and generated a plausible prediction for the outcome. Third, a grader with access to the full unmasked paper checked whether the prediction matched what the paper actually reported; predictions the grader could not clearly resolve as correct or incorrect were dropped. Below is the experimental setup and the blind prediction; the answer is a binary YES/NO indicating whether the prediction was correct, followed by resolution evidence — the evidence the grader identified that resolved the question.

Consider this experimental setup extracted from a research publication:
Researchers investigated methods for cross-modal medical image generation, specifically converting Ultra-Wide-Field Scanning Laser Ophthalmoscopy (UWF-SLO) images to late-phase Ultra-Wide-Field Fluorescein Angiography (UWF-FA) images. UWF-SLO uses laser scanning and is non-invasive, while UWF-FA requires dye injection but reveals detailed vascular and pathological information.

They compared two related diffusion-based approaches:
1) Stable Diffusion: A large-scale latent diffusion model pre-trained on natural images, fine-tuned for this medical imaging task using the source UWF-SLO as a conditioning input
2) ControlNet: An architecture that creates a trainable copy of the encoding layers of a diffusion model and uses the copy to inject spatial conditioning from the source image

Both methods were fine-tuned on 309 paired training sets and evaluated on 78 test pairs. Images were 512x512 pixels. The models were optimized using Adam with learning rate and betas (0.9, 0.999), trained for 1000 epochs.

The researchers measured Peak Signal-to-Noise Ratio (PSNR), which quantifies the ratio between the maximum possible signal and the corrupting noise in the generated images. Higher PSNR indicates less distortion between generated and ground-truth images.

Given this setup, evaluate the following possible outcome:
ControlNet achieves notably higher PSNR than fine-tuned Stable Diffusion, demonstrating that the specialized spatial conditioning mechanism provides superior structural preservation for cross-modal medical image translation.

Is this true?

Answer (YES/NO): NO